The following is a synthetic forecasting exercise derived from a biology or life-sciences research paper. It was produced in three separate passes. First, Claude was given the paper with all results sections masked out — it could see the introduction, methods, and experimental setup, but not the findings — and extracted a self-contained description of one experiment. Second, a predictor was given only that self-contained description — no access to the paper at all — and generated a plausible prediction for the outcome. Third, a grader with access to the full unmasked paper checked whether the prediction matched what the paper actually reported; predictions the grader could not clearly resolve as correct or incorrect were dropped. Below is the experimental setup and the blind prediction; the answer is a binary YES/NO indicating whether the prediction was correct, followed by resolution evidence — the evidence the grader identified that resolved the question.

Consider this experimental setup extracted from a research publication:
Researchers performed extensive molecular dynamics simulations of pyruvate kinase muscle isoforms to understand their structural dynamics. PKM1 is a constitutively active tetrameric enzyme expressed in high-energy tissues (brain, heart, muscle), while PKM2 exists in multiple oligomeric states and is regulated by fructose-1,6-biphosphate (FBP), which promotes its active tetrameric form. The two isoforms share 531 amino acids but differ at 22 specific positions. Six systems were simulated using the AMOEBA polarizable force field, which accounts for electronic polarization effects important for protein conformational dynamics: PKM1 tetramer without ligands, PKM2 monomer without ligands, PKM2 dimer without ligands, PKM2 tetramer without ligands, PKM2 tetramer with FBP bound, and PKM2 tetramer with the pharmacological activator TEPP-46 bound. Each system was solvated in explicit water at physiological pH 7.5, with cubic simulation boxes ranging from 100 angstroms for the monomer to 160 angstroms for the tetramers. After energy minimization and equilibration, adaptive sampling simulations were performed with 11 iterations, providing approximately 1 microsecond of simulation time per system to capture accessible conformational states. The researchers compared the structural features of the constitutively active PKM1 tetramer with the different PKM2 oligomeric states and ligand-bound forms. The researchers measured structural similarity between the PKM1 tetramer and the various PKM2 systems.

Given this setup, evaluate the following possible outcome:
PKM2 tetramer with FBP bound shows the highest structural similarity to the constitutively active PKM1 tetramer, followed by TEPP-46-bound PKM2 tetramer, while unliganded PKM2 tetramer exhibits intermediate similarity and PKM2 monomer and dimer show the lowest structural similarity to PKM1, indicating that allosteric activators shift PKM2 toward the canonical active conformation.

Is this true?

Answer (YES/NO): NO